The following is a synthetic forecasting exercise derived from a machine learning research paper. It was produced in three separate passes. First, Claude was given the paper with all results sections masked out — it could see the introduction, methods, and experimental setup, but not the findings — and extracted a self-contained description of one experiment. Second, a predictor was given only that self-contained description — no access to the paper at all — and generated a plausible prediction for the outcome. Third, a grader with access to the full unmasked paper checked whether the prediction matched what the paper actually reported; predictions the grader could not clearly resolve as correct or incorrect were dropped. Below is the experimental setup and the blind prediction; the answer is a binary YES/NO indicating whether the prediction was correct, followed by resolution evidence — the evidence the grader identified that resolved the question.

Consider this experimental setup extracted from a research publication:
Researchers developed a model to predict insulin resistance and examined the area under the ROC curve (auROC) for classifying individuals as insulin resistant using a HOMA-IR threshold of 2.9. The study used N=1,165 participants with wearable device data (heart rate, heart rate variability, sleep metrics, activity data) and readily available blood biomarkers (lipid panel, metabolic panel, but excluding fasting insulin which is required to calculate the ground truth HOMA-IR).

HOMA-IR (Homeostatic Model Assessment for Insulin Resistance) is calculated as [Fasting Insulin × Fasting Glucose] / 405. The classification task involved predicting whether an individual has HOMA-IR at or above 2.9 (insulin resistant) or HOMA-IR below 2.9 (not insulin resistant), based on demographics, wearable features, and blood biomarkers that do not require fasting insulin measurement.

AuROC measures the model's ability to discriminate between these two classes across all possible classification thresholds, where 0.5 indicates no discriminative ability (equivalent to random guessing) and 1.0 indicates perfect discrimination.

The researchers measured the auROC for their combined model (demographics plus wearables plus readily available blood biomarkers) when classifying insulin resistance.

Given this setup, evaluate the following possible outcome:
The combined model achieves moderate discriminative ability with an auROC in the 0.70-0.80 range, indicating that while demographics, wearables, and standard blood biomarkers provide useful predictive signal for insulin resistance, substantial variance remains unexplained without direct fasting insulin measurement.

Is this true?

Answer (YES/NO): NO